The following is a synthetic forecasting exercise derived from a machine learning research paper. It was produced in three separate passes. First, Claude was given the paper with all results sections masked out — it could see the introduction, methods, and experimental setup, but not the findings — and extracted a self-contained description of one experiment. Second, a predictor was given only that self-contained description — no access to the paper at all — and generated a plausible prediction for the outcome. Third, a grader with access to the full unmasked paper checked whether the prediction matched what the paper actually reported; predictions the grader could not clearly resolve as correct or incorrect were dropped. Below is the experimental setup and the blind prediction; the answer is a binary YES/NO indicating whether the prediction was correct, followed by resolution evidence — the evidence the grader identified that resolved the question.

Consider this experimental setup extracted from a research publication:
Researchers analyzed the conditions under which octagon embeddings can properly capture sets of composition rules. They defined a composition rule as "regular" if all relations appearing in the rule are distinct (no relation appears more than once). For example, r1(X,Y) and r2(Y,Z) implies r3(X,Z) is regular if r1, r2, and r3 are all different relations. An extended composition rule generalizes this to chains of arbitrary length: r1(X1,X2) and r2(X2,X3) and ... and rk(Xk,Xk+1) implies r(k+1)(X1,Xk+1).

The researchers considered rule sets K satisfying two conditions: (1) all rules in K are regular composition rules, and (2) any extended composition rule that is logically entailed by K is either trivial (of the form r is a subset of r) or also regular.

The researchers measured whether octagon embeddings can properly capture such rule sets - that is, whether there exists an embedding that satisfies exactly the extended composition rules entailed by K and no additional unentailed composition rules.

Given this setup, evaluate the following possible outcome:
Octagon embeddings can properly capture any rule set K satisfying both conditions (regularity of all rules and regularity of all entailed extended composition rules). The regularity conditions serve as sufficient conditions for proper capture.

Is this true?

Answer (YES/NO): YES